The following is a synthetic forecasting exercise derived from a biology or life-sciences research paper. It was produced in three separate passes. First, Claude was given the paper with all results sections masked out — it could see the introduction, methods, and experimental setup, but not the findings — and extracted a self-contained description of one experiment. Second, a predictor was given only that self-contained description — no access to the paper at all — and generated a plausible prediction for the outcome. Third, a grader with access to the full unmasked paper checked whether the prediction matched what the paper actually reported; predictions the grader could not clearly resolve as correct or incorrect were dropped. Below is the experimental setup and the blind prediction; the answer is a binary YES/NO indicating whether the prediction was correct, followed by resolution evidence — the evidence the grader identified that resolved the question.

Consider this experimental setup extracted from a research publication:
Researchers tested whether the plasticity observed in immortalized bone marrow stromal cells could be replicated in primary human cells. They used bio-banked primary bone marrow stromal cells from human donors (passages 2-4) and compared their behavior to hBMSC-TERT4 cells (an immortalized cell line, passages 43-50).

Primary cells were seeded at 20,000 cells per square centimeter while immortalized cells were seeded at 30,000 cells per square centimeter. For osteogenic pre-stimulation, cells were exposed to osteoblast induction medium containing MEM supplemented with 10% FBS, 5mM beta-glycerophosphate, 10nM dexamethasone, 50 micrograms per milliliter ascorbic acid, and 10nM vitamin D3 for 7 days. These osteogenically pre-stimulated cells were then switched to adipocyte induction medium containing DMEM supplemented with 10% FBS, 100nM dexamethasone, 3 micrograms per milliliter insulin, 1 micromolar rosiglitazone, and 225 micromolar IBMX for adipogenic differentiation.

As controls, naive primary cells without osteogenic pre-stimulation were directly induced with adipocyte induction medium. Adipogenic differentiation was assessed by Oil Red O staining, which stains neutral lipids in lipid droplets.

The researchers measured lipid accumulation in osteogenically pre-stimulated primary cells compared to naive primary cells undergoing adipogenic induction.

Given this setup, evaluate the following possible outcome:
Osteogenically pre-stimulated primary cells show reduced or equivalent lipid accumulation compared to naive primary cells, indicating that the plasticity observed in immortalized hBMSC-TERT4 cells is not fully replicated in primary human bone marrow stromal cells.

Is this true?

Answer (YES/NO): NO